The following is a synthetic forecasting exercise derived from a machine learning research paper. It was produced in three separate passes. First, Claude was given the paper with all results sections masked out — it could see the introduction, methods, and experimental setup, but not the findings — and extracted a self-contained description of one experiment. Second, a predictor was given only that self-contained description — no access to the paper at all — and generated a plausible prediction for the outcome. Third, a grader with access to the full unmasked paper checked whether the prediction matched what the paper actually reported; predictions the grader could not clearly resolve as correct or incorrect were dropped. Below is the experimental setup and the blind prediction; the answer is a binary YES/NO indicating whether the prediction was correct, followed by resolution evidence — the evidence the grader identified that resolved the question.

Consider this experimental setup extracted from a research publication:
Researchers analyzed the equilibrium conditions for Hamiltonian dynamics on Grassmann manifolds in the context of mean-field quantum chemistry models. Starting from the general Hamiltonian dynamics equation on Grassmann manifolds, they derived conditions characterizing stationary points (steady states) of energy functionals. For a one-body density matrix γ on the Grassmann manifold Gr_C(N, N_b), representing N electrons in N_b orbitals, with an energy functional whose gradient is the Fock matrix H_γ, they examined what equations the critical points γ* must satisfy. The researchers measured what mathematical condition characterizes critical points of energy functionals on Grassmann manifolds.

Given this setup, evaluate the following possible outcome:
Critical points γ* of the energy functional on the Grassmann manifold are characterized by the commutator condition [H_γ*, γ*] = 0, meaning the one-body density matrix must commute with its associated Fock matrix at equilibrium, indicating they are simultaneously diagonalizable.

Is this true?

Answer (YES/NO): YES